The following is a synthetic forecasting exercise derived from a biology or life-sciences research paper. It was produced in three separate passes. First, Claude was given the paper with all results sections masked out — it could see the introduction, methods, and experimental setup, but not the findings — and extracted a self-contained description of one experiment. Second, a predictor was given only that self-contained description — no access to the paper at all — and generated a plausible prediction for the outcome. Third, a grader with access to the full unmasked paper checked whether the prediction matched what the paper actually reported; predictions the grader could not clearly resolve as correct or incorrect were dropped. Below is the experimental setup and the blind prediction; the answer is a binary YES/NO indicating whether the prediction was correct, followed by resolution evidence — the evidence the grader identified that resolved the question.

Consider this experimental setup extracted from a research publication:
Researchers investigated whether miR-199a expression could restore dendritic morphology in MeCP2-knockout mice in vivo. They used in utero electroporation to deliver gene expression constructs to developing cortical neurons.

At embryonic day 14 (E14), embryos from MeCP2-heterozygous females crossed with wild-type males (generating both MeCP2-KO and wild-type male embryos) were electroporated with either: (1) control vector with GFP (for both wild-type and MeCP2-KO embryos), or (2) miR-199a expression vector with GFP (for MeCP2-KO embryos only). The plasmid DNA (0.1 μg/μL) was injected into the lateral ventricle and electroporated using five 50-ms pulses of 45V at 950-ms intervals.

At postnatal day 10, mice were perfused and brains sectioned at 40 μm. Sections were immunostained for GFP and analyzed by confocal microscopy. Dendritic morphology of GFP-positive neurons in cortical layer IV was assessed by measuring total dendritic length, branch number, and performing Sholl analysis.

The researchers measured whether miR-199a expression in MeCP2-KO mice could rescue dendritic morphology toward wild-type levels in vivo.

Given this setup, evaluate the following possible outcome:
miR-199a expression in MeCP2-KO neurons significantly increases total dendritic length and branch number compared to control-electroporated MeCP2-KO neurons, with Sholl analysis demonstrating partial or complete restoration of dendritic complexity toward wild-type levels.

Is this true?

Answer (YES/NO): YES